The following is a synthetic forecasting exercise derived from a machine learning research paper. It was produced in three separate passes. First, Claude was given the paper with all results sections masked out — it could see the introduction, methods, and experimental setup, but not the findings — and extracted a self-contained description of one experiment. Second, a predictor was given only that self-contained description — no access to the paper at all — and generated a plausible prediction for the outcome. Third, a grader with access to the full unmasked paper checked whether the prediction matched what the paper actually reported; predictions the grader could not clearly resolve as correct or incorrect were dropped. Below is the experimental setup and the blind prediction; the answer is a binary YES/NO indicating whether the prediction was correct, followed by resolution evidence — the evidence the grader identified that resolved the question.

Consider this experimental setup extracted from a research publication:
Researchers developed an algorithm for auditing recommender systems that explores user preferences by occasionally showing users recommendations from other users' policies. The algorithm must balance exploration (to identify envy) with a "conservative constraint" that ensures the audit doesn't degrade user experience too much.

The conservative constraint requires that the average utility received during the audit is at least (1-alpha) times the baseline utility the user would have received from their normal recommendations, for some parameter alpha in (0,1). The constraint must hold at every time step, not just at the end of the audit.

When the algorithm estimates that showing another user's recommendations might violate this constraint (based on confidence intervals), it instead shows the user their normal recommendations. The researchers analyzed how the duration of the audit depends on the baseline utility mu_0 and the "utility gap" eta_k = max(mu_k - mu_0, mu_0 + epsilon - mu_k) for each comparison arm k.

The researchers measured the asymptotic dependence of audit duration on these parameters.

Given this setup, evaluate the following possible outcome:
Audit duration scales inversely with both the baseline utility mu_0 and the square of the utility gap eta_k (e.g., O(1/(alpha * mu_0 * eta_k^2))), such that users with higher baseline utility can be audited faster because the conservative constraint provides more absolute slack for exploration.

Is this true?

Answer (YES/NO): NO